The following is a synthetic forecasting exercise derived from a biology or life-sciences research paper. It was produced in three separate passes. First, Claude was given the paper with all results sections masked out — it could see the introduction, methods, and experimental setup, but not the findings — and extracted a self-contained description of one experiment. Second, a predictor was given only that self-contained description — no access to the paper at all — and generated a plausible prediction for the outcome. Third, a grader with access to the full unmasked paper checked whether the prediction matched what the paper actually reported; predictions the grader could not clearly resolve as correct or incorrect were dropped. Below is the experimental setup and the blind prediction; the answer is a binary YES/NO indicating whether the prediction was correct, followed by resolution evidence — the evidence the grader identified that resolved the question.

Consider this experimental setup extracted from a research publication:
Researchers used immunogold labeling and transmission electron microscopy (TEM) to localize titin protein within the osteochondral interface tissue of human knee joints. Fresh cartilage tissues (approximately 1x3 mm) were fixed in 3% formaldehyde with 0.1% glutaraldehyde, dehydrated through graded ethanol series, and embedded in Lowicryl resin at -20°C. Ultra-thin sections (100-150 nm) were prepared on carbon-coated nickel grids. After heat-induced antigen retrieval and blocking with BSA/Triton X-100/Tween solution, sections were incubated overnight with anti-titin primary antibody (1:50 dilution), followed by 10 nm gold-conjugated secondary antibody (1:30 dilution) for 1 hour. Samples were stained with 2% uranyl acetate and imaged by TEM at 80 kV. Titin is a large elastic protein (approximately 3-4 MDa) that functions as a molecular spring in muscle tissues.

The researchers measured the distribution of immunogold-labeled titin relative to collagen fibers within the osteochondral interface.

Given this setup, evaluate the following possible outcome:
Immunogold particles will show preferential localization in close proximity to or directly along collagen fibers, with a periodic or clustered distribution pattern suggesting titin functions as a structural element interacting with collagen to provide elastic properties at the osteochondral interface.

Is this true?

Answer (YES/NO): NO